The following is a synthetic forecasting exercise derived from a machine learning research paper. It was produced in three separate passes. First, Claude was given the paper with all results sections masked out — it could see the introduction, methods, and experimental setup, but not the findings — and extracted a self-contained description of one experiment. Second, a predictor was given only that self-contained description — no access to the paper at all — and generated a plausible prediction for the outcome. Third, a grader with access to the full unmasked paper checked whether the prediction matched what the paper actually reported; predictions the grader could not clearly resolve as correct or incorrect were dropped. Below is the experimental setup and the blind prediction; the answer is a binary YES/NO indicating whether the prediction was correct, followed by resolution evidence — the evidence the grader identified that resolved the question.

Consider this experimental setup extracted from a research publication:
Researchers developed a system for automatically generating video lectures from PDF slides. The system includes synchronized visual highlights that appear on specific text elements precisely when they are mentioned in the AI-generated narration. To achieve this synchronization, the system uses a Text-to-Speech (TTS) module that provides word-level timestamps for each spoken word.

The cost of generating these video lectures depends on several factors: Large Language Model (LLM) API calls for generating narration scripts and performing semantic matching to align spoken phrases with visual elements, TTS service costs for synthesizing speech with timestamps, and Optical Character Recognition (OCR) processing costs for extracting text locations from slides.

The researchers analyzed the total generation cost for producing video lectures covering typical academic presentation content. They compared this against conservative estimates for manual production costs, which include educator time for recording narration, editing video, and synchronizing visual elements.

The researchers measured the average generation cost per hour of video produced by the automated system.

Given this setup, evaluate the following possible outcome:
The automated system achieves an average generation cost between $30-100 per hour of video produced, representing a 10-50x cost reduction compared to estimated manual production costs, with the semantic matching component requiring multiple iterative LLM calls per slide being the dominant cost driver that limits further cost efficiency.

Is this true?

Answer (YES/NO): NO